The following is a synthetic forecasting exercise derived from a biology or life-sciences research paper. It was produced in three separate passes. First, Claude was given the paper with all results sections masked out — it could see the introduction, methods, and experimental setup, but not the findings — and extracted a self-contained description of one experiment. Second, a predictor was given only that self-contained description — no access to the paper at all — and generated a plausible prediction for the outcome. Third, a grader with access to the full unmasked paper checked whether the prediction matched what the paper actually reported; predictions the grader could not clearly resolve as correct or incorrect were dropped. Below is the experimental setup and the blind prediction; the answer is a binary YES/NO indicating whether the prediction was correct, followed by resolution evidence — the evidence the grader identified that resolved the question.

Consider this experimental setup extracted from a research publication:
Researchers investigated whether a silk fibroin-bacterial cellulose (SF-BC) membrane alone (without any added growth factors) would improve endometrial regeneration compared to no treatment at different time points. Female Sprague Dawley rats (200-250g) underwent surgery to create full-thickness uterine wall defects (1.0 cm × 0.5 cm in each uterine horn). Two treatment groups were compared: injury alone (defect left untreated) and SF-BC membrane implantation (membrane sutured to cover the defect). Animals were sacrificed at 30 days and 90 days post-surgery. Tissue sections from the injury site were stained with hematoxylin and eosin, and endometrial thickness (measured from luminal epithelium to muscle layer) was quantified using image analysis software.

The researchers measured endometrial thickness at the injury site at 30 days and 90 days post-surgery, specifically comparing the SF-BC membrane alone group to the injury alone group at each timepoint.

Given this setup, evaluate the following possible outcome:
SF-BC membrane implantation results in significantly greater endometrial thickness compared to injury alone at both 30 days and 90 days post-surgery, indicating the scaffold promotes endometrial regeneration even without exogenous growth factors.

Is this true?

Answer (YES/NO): NO